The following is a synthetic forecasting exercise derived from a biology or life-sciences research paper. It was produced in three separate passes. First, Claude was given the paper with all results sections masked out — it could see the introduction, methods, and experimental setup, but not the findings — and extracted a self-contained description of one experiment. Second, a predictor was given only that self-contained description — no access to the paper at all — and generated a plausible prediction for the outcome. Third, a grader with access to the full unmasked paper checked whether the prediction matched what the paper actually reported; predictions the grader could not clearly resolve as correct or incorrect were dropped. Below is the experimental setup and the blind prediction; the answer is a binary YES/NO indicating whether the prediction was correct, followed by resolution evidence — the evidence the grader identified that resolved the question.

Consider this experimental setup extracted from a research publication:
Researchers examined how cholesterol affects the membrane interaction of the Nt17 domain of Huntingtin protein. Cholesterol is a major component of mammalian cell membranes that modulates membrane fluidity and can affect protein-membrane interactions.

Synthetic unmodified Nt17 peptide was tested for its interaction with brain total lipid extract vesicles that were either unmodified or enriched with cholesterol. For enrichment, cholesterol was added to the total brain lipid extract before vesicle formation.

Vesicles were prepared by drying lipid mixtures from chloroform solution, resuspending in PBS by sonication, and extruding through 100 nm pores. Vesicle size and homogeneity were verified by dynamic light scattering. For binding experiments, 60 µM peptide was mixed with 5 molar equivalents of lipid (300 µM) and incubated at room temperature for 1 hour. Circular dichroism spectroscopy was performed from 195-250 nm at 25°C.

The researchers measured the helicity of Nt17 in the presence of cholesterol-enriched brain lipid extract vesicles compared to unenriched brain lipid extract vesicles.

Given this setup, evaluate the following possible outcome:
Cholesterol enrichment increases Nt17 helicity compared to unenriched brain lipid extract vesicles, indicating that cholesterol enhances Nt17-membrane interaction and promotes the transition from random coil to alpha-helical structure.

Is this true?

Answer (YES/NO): NO